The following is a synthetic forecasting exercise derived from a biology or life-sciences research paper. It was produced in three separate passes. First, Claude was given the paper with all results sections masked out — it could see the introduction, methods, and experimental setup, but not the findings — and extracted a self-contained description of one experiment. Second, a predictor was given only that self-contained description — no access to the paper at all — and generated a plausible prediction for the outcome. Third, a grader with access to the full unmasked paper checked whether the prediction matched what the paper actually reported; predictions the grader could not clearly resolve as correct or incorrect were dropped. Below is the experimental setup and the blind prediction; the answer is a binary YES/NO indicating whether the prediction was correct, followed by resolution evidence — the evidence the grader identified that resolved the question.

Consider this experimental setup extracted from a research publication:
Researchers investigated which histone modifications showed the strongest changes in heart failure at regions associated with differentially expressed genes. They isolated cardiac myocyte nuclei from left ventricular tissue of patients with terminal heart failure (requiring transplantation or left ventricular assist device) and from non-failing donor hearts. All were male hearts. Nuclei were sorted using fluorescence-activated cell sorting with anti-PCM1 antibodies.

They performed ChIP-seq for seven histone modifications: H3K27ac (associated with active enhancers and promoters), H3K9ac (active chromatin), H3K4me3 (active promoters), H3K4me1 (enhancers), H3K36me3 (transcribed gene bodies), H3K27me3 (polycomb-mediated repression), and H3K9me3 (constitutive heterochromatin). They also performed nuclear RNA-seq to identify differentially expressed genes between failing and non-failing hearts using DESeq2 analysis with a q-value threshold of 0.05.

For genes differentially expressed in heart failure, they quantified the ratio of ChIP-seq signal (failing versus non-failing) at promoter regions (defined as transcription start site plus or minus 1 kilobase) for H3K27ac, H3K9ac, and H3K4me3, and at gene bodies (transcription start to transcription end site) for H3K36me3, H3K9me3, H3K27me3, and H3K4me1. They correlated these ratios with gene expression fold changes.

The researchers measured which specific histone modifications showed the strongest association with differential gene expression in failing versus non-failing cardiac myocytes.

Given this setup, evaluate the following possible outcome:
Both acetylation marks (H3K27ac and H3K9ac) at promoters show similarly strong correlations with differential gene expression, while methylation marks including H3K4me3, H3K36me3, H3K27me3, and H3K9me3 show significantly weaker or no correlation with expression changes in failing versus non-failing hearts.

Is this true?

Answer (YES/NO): NO